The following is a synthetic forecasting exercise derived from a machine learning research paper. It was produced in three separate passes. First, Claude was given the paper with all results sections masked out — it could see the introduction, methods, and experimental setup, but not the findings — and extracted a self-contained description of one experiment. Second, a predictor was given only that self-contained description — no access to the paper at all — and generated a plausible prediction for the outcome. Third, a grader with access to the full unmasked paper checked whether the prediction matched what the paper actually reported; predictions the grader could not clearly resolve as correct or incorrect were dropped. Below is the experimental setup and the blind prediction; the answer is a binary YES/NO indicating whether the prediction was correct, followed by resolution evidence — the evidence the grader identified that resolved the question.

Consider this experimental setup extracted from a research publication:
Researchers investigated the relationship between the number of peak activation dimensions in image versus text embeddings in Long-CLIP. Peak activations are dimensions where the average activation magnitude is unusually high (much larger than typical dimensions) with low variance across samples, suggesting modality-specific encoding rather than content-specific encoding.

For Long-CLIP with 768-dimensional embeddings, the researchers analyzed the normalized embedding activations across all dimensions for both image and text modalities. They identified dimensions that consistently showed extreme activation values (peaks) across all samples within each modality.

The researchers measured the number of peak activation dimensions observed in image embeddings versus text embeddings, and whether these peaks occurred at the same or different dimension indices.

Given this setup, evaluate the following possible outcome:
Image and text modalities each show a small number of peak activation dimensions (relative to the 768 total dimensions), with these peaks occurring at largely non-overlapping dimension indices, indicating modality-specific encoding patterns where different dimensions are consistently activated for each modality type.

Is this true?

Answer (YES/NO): YES